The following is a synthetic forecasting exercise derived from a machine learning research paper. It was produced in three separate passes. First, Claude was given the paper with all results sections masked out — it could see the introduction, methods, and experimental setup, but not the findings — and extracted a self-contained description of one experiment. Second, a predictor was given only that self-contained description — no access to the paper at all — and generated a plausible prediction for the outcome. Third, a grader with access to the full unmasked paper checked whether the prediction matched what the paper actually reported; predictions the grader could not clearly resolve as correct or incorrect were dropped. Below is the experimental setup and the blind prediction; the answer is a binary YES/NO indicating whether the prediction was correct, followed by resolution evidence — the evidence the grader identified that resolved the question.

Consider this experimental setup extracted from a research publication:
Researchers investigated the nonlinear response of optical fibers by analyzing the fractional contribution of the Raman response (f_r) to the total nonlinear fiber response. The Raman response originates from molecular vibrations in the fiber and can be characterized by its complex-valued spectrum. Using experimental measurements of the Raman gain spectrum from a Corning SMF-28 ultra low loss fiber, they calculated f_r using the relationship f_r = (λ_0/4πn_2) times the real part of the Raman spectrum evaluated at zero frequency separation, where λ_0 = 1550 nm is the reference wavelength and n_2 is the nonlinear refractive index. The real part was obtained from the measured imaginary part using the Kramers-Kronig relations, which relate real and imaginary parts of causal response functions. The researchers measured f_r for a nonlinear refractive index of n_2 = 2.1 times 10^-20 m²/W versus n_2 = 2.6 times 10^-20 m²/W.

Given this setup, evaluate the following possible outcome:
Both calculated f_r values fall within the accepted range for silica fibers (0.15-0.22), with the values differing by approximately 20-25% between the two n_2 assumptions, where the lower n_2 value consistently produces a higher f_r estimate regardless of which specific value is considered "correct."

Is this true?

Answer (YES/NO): NO